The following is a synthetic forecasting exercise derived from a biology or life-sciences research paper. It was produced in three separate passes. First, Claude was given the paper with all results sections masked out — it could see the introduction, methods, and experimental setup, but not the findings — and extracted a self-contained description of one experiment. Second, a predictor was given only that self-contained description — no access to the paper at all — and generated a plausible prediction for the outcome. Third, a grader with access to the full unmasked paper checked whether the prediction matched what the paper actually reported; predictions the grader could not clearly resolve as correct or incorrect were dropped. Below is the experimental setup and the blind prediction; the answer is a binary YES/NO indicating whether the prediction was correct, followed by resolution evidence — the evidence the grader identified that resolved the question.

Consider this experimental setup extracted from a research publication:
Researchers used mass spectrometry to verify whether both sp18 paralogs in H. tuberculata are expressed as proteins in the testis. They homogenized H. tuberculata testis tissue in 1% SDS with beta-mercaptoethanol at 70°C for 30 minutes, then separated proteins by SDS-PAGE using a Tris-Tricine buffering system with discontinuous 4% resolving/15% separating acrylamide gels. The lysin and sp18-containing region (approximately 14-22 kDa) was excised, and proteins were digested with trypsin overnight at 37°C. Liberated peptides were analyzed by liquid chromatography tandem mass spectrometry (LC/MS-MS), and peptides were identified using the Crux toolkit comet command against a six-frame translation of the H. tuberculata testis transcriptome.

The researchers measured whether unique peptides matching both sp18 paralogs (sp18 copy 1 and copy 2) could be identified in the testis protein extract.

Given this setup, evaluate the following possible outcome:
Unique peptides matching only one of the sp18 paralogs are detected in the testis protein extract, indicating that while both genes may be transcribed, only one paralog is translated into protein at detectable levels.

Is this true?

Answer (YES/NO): YES